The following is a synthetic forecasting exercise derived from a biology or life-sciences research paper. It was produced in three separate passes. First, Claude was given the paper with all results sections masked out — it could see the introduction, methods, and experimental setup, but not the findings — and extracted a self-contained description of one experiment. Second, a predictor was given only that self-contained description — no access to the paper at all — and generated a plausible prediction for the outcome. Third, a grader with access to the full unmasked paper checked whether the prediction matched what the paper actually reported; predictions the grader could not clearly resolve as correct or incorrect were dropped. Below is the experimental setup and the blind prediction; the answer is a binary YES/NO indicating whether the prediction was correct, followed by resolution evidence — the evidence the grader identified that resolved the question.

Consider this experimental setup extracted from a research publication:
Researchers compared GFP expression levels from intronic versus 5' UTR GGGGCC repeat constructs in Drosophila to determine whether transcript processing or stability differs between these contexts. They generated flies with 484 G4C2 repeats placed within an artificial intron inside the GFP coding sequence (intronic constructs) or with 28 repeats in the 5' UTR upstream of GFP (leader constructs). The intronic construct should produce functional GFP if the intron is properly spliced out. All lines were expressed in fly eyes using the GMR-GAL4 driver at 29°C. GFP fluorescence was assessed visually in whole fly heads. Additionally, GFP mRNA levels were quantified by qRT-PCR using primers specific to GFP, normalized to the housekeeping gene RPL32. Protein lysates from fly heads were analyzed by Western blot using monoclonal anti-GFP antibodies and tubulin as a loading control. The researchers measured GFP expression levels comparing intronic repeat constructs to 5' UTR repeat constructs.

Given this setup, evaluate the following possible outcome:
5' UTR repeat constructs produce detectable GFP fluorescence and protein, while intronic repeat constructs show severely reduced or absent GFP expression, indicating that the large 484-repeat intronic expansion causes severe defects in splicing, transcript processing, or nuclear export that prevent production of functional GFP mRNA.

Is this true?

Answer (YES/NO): NO